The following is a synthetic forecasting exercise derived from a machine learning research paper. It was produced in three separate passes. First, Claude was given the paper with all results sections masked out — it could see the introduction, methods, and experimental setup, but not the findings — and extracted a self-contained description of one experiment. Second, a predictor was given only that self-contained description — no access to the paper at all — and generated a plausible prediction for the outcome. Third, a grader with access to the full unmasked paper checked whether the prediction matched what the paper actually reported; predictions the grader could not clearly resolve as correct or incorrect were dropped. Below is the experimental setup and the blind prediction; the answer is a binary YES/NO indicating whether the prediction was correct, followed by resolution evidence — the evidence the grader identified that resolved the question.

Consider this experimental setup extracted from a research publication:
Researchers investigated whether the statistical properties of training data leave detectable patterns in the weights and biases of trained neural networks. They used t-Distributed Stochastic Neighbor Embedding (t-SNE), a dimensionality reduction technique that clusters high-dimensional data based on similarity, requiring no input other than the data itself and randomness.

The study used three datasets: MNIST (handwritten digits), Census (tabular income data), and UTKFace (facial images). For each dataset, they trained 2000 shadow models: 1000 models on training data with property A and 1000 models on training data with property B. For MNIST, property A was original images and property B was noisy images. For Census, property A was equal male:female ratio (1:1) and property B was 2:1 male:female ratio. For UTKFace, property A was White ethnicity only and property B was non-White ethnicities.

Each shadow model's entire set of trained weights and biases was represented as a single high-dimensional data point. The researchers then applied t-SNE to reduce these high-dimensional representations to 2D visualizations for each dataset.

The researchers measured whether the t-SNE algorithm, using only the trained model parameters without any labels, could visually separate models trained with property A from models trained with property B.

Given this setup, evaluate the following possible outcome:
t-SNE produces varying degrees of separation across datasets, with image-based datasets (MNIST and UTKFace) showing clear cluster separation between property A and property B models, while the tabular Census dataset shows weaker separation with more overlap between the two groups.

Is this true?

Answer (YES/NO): NO